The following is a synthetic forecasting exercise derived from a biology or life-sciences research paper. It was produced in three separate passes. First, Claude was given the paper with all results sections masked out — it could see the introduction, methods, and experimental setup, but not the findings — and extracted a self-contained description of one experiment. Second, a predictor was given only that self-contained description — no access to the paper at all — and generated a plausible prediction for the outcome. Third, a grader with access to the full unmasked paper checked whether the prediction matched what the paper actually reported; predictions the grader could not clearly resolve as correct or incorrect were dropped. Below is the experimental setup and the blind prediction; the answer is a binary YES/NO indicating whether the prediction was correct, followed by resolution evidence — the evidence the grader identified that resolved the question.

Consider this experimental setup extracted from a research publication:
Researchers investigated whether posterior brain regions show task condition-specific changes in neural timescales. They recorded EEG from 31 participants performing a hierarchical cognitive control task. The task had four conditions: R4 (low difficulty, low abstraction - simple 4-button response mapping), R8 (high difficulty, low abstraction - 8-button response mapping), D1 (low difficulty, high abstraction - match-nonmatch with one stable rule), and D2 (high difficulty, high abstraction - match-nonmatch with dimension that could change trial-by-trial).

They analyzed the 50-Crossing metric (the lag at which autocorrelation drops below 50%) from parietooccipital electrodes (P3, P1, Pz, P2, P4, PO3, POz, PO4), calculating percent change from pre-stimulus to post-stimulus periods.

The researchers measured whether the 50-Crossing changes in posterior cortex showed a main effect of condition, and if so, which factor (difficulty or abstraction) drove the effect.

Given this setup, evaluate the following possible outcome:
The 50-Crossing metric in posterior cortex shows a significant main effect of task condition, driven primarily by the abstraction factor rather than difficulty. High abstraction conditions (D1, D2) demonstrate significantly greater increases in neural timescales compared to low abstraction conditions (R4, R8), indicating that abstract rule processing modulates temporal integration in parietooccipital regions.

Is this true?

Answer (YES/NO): NO